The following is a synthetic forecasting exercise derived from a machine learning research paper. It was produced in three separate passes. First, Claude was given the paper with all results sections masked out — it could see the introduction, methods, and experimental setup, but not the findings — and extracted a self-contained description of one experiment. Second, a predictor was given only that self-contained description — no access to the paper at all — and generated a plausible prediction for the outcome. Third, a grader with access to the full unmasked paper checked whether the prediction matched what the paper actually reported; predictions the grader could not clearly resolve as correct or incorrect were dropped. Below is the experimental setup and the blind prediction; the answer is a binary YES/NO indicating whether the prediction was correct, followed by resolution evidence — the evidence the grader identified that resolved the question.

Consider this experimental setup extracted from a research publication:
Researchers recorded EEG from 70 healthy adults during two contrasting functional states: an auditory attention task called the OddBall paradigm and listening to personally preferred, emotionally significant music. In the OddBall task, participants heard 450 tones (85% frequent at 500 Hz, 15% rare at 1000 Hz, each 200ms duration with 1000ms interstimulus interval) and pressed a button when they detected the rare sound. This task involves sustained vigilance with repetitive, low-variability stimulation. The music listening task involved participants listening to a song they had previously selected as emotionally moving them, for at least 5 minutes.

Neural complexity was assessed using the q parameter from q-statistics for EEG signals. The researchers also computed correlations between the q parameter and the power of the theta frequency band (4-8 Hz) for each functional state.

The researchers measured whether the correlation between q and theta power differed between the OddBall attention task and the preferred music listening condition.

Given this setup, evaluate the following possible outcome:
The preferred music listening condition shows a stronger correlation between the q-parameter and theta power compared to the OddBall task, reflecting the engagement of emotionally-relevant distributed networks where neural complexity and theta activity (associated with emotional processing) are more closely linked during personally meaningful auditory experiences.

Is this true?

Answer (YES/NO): YES